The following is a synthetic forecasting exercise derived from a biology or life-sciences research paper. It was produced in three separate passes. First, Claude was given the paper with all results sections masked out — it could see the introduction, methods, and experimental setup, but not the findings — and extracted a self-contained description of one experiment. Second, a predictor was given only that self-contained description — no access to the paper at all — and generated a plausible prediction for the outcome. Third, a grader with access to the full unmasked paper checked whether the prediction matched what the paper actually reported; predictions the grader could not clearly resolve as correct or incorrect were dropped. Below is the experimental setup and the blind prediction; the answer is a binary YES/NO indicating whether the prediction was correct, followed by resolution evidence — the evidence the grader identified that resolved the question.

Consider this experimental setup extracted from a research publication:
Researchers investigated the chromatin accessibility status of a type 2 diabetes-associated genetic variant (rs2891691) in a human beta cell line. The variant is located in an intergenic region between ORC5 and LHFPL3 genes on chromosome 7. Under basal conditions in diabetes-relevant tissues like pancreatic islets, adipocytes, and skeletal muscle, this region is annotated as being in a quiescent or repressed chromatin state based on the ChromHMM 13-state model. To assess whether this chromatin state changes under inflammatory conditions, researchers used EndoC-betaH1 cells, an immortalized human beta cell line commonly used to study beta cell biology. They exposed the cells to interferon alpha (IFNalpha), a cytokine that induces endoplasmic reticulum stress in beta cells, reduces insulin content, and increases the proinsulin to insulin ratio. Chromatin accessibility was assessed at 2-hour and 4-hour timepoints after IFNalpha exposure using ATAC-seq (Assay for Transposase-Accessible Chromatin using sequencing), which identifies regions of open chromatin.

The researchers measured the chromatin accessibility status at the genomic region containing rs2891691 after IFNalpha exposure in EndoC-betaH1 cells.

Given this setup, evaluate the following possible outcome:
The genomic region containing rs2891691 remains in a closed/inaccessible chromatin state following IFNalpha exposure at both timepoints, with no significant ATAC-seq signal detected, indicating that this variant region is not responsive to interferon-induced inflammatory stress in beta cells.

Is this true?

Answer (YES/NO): NO